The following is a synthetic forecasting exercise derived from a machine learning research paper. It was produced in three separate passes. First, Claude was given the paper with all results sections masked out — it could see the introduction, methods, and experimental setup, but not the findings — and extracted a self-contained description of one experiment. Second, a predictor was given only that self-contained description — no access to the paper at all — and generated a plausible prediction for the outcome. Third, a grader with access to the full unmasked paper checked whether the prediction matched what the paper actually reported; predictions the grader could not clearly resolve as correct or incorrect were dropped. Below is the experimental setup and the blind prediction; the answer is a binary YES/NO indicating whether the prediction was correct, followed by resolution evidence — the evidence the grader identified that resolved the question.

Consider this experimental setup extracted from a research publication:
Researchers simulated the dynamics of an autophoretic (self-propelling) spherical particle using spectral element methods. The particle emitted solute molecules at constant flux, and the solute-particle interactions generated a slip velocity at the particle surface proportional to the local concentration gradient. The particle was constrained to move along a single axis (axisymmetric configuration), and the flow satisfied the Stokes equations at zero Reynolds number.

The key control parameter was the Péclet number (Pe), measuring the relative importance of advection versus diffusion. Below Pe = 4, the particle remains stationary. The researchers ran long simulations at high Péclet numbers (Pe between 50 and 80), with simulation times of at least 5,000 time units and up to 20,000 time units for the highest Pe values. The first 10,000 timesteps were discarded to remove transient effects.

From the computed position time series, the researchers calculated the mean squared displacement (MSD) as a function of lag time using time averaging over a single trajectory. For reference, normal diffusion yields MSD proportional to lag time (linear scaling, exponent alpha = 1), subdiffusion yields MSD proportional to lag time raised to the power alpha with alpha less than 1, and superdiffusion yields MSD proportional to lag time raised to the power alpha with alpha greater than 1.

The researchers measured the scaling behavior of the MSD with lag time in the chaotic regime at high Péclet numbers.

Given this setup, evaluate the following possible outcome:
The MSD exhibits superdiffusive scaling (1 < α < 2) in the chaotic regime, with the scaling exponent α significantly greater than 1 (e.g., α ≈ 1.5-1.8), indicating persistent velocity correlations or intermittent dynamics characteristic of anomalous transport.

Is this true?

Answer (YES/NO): NO